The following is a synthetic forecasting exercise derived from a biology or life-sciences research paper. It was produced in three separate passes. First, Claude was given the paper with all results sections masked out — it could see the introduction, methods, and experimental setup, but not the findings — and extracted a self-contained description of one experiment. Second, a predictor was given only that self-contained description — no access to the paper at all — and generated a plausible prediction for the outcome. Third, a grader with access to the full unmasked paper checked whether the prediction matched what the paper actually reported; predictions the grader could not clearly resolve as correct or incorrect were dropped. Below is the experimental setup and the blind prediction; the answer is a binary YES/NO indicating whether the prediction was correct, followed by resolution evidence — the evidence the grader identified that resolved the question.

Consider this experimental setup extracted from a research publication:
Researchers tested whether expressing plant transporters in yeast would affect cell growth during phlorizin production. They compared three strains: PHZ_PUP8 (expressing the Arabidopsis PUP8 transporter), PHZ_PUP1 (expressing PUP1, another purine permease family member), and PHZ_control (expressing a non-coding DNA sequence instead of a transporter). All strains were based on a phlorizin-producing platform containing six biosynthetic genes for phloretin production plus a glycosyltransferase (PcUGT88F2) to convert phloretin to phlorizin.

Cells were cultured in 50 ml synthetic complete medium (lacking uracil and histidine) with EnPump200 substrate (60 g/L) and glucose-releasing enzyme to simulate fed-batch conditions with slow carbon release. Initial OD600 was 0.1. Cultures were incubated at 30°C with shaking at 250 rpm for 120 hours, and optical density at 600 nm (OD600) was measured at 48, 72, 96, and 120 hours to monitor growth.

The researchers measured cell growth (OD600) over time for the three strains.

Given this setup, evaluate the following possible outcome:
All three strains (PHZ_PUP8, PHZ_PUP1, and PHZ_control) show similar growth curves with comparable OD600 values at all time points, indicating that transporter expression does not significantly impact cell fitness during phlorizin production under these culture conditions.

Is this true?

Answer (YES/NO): YES